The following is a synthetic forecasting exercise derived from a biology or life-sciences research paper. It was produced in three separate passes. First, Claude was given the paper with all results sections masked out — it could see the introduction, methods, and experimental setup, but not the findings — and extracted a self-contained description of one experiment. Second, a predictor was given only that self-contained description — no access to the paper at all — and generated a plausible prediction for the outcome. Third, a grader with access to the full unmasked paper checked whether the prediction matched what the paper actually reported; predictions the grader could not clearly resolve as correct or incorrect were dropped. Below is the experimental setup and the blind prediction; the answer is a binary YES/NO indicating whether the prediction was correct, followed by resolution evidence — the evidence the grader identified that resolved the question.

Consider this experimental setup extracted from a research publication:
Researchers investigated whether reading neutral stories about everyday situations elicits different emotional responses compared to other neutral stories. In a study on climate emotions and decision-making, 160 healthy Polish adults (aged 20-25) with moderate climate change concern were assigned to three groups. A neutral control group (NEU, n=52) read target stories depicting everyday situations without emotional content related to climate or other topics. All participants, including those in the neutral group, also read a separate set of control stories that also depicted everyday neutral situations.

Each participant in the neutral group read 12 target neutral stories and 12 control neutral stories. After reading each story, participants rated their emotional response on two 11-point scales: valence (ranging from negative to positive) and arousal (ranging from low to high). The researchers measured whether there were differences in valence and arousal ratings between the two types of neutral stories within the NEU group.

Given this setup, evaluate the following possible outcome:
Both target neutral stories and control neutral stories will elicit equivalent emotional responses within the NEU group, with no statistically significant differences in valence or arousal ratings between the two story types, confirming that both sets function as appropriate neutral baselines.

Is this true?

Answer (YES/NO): YES